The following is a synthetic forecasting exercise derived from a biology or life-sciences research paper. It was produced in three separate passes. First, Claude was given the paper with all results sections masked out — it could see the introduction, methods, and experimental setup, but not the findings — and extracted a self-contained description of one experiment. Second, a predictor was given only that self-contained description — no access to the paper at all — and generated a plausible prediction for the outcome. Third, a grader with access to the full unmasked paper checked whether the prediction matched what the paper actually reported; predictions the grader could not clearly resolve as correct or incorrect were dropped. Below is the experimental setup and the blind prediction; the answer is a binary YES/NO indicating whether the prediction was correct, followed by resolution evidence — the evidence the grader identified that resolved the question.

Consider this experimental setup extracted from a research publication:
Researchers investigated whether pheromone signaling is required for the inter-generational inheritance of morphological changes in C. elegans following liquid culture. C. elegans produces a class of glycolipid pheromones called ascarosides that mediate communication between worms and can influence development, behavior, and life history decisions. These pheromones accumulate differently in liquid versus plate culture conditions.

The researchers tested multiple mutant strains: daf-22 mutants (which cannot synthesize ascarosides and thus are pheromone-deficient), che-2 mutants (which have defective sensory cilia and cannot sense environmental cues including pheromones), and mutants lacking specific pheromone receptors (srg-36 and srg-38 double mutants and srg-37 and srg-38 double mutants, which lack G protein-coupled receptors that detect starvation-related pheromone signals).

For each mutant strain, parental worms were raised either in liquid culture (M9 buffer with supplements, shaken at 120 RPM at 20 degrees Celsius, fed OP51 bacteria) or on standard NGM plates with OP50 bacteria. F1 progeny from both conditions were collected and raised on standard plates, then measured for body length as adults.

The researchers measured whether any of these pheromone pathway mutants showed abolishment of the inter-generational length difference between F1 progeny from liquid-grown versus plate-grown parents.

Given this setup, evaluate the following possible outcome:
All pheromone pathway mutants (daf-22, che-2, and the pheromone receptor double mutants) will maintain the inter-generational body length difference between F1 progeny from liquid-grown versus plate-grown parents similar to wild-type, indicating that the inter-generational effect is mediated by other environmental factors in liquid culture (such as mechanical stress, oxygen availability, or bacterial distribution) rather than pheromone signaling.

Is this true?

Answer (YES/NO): YES